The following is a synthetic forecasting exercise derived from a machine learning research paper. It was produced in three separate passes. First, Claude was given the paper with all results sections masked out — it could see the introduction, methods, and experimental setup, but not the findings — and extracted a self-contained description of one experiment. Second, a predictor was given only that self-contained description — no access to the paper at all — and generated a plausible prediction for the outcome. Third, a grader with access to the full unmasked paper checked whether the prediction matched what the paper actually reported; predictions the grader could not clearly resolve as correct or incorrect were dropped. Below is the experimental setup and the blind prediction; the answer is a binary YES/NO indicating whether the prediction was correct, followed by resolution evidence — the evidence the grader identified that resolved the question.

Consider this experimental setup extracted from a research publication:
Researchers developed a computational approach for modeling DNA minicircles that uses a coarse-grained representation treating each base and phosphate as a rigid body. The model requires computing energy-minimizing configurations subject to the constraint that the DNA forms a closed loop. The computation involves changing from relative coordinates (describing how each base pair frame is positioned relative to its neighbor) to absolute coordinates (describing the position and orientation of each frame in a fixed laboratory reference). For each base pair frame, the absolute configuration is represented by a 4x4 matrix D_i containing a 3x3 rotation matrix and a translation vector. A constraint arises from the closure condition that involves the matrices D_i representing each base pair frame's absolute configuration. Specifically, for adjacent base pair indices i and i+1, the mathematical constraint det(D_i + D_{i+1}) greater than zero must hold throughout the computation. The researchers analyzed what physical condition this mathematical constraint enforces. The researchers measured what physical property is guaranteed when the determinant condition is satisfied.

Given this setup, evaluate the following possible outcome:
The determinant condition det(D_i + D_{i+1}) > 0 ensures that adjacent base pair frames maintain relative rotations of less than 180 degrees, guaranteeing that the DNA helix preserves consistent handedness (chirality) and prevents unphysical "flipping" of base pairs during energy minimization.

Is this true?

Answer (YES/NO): NO